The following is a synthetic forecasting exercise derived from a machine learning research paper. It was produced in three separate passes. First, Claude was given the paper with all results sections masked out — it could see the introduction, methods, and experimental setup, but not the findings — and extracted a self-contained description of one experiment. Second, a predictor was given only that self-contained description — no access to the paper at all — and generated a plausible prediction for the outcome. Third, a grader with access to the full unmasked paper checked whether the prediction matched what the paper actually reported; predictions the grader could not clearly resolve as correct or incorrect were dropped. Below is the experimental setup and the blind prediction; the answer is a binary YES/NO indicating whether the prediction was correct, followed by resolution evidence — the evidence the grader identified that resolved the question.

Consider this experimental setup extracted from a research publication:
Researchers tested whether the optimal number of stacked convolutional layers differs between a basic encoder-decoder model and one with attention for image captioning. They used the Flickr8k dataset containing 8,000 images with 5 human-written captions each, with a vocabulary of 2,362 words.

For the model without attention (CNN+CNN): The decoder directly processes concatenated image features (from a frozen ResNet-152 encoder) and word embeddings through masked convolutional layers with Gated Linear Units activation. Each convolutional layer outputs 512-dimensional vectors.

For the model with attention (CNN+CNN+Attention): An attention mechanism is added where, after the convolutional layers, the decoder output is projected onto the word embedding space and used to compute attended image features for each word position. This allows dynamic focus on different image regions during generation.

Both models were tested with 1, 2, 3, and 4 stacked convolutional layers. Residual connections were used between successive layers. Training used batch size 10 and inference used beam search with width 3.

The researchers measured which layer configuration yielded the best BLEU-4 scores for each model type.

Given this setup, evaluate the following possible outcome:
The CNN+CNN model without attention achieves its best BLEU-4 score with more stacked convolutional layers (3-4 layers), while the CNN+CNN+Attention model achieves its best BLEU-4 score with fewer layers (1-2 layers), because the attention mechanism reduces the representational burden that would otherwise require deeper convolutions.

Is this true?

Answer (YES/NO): NO